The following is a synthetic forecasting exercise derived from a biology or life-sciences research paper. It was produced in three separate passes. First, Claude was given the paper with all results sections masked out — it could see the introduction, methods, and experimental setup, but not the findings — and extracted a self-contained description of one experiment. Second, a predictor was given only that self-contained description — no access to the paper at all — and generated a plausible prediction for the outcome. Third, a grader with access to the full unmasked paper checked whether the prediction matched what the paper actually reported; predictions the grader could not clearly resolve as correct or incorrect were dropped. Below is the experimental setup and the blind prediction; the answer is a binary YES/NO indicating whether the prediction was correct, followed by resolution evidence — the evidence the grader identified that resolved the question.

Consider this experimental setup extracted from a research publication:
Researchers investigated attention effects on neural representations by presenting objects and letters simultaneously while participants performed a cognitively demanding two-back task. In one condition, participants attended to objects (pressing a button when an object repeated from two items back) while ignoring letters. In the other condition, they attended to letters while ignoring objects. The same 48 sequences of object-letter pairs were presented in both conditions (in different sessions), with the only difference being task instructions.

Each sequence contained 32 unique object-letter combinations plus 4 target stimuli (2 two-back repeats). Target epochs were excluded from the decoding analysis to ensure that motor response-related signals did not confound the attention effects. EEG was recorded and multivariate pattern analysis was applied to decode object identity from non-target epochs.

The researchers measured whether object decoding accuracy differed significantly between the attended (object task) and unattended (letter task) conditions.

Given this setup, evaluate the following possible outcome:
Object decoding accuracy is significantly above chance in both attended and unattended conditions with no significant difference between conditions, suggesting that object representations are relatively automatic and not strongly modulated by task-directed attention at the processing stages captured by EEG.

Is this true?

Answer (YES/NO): NO